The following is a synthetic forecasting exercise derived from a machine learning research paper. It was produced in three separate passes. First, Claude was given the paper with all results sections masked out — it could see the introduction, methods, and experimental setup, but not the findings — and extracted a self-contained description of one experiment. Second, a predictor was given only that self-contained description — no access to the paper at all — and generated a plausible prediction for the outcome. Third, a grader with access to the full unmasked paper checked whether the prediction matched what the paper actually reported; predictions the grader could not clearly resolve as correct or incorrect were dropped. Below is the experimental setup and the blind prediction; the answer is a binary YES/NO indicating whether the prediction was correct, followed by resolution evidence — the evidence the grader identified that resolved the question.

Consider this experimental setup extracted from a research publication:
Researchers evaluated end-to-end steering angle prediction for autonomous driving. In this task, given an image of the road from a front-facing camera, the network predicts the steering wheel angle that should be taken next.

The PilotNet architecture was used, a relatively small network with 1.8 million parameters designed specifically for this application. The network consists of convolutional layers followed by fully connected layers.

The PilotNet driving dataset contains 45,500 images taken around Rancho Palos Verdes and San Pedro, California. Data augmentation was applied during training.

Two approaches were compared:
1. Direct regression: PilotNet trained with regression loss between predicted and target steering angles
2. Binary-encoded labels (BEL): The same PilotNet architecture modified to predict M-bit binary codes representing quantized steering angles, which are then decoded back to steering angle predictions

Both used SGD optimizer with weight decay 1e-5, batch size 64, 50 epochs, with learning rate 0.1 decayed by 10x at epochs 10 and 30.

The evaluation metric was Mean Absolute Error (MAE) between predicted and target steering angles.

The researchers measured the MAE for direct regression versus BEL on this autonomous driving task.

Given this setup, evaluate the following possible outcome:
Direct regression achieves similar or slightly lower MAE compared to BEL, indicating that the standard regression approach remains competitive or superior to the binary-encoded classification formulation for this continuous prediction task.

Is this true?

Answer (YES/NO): NO